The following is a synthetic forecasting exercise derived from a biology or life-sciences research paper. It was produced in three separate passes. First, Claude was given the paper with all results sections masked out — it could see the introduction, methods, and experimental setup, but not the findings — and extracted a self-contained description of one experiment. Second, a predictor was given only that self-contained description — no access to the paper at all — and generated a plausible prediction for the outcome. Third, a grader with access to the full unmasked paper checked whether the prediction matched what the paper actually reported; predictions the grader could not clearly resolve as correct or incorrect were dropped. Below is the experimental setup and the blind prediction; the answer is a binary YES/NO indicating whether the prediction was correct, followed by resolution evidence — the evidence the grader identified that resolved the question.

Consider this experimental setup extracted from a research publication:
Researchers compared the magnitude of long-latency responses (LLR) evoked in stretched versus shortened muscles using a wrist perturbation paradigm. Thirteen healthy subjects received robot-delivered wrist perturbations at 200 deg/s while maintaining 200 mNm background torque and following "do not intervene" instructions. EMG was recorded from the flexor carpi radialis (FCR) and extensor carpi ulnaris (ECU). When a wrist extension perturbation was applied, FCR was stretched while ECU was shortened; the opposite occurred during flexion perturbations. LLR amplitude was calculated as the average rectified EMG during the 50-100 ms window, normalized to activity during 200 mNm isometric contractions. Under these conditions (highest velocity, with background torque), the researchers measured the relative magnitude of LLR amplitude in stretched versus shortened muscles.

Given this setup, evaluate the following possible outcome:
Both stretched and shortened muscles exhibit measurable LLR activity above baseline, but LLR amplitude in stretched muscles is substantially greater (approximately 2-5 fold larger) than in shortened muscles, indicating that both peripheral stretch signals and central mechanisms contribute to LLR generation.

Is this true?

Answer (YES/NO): YES